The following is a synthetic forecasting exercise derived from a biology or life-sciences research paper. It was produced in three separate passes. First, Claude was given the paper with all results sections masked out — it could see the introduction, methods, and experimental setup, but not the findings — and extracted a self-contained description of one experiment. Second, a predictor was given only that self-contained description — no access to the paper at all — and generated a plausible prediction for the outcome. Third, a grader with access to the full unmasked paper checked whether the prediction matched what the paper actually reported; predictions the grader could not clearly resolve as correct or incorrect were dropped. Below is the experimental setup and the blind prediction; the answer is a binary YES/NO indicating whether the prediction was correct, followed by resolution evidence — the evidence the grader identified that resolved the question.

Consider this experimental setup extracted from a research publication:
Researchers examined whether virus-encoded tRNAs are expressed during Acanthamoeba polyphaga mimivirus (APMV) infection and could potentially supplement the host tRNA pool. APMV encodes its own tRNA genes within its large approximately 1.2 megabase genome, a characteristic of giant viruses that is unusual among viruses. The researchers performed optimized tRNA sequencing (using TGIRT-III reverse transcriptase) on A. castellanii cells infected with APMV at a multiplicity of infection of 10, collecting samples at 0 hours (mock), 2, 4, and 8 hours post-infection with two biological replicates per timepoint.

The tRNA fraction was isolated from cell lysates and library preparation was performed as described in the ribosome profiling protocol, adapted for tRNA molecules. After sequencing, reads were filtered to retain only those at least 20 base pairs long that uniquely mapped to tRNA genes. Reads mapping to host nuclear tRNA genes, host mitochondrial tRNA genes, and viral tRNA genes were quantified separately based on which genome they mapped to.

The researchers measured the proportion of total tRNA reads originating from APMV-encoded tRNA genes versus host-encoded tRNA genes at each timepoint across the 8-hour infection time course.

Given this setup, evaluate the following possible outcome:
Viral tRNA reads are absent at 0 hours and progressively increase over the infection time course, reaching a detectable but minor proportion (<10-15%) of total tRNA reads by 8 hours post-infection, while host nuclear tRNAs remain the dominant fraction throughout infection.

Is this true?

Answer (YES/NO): YES